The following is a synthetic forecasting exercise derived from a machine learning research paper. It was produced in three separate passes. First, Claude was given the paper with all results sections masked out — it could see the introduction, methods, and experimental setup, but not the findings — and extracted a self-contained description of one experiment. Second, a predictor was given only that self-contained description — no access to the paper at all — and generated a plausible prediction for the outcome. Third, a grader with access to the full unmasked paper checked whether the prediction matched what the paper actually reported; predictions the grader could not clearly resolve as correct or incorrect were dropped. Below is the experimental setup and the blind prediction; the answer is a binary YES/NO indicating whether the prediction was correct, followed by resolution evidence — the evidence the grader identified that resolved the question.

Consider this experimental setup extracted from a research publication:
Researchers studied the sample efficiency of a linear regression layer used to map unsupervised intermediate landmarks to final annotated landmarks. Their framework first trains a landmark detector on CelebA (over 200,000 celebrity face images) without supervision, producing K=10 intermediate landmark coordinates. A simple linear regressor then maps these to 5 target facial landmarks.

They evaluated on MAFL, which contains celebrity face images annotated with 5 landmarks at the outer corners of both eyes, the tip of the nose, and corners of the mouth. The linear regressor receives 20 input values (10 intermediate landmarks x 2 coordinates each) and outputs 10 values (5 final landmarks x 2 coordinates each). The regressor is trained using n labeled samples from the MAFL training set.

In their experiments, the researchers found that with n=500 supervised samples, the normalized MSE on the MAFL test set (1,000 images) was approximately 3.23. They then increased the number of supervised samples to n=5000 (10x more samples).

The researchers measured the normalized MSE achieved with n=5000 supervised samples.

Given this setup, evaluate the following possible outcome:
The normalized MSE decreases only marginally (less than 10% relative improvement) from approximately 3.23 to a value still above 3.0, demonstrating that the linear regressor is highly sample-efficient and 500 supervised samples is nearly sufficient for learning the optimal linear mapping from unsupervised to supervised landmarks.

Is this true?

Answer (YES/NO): YES